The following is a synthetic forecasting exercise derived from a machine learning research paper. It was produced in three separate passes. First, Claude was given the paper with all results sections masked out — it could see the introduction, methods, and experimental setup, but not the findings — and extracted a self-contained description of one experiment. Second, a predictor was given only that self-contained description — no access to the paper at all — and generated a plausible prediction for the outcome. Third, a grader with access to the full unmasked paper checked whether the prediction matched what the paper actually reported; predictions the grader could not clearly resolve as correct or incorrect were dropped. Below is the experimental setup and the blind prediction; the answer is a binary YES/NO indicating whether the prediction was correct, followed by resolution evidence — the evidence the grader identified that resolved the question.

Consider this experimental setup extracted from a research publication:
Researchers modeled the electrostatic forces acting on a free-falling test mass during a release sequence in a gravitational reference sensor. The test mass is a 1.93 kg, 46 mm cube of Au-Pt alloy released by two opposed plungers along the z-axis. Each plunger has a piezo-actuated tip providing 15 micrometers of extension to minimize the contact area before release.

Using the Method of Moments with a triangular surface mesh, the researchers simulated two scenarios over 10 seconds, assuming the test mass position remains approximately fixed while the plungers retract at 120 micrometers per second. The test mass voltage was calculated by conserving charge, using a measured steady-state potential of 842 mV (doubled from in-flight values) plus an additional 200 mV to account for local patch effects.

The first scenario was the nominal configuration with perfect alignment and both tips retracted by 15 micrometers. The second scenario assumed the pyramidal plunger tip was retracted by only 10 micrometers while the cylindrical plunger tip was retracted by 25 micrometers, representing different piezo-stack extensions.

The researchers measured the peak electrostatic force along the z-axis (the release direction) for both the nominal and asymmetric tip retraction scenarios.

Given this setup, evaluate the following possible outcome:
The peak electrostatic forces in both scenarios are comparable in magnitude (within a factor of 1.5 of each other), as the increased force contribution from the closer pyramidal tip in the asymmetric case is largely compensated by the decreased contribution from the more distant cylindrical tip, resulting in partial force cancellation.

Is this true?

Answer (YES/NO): NO